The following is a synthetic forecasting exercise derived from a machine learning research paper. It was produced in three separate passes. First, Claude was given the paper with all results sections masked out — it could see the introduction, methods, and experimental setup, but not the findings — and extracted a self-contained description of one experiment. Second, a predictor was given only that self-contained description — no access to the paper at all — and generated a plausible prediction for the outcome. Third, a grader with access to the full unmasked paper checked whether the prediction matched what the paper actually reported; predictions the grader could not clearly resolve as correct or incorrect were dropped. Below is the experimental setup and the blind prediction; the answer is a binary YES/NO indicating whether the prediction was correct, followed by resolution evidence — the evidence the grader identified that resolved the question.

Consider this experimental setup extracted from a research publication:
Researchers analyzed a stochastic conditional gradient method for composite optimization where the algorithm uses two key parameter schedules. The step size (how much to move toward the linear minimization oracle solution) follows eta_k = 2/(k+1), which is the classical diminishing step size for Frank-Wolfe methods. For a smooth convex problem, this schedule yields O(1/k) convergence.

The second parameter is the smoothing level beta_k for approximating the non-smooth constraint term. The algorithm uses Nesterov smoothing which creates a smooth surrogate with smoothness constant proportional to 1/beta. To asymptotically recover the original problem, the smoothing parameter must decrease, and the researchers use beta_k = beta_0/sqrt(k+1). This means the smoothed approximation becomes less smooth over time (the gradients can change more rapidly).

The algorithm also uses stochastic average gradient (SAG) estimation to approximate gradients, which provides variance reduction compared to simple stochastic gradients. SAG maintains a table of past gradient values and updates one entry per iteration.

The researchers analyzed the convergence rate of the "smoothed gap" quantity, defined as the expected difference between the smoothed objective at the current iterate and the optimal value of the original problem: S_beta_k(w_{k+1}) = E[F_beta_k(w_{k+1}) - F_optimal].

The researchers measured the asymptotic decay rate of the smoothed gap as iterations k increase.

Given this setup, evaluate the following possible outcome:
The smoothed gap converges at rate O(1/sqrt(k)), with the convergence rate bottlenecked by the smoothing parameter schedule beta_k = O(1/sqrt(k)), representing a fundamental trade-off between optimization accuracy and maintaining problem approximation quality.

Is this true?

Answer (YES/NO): YES